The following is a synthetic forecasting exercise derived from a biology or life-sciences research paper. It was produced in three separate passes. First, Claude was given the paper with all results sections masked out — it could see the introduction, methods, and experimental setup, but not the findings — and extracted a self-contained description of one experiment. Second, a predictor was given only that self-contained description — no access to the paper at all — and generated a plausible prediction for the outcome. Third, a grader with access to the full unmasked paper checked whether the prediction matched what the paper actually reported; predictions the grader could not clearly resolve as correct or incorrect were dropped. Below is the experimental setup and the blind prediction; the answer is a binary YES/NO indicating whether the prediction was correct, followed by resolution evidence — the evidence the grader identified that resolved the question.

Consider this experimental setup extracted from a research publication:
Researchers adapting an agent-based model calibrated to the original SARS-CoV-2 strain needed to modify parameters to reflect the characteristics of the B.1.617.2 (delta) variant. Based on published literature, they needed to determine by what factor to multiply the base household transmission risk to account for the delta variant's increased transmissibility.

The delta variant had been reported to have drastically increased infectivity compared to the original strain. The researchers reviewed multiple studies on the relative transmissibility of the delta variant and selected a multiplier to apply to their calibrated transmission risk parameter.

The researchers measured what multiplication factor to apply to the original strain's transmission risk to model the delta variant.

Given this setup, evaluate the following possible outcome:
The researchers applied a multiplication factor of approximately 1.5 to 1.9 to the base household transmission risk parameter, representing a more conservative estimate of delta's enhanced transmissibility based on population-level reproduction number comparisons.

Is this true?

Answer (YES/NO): NO